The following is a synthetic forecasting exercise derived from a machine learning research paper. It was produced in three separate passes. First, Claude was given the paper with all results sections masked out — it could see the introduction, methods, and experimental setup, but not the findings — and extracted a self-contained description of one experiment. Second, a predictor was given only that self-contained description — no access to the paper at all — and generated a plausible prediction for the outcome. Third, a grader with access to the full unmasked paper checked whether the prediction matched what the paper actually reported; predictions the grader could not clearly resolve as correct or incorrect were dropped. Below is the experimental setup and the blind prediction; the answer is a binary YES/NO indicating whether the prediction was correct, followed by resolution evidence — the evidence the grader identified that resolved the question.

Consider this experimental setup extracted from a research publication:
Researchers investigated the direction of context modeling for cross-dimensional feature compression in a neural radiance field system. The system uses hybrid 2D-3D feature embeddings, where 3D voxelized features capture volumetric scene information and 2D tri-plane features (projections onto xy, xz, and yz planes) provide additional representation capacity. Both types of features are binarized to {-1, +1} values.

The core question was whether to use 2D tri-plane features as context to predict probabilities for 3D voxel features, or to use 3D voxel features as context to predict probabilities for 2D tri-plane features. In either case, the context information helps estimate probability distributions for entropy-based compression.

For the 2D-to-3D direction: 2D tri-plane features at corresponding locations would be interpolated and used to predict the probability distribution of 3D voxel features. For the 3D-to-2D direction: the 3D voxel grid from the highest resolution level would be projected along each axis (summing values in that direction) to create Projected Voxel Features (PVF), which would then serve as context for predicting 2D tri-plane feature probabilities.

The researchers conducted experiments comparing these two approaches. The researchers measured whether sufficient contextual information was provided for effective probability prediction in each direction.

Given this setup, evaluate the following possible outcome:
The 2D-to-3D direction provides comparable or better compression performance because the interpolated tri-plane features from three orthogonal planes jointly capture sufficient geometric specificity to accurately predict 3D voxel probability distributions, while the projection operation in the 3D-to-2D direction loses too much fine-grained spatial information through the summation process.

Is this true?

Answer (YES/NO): NO